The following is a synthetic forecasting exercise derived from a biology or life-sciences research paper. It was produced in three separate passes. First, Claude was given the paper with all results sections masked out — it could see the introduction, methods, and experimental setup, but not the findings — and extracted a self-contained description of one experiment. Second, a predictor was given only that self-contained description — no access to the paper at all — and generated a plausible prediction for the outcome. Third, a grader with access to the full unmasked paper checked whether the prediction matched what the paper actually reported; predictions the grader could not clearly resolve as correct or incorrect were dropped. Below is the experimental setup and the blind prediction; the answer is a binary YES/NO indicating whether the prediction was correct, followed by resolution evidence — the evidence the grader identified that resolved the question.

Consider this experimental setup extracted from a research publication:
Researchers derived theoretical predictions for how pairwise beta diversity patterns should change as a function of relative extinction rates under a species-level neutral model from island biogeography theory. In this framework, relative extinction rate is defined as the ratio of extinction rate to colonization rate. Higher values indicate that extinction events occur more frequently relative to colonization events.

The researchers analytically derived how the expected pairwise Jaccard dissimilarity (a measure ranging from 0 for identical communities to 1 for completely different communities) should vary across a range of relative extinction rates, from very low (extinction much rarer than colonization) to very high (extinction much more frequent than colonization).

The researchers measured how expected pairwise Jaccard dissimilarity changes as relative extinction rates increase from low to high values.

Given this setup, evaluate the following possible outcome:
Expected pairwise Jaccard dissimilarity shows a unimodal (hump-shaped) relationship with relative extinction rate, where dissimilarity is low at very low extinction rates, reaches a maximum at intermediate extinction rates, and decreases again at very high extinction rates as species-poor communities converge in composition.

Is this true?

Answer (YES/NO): NO